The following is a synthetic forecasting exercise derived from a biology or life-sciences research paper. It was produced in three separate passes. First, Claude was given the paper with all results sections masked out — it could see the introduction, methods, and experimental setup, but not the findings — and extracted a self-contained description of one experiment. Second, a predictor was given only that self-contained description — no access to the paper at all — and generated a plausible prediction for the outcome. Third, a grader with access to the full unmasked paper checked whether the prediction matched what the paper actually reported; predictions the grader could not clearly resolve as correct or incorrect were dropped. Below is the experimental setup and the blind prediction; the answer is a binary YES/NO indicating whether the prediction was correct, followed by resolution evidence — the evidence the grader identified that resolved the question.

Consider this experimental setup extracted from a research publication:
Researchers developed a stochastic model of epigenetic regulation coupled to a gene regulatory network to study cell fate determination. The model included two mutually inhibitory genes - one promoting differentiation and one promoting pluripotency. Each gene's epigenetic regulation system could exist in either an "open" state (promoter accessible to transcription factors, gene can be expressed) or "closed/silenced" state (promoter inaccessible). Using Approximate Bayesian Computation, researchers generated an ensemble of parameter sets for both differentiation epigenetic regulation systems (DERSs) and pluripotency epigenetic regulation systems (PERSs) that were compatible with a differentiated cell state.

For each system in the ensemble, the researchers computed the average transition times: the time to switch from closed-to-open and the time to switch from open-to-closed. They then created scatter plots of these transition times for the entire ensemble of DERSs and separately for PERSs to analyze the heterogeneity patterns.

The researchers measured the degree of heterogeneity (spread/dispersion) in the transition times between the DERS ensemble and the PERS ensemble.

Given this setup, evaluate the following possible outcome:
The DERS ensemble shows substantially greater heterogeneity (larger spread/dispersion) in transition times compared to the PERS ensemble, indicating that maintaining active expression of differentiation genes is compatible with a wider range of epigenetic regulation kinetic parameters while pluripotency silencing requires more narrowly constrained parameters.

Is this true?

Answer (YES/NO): YES